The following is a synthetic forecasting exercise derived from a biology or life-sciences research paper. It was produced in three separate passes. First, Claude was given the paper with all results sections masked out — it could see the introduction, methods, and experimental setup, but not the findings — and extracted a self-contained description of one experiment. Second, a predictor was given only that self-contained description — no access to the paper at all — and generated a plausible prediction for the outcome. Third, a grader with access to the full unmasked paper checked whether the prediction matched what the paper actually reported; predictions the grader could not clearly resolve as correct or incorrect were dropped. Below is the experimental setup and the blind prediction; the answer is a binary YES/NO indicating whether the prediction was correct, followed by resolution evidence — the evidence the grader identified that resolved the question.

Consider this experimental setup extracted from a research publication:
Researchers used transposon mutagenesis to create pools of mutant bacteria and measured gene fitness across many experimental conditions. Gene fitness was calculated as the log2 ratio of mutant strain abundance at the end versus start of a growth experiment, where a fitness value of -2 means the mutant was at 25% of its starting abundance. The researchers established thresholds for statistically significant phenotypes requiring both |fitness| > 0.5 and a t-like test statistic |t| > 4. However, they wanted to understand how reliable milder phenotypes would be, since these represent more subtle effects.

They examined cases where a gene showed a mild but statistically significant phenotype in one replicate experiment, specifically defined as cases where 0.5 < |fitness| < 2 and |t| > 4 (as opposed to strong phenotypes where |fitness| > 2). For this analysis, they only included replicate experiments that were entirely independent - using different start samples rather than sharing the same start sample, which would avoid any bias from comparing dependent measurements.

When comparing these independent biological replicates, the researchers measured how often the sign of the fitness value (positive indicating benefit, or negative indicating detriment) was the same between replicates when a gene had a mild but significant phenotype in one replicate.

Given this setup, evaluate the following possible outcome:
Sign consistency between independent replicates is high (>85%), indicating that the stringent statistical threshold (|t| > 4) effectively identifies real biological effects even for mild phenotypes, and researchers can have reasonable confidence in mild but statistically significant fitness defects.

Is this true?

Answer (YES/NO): YES